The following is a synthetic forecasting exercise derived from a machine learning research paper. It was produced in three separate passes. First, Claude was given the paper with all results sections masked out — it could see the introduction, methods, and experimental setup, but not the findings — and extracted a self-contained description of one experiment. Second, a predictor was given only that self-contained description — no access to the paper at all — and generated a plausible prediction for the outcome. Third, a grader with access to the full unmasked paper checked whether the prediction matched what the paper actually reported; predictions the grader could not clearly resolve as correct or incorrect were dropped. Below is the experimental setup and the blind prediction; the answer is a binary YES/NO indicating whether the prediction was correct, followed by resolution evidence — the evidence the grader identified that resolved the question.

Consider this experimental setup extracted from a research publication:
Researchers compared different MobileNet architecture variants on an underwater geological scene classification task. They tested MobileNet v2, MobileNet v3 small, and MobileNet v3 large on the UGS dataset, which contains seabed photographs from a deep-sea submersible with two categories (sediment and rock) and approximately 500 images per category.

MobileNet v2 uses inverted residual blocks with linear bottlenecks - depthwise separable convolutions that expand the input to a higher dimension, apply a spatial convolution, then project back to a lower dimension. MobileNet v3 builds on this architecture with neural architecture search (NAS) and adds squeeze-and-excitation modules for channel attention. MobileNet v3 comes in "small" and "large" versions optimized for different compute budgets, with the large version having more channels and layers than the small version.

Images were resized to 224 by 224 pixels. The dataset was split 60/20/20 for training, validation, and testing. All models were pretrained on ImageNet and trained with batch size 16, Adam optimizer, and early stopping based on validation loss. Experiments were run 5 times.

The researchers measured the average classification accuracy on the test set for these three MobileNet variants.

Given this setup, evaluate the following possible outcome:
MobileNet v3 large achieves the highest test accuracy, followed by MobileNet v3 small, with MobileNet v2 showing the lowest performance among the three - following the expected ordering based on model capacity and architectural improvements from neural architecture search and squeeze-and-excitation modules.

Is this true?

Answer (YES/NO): NO